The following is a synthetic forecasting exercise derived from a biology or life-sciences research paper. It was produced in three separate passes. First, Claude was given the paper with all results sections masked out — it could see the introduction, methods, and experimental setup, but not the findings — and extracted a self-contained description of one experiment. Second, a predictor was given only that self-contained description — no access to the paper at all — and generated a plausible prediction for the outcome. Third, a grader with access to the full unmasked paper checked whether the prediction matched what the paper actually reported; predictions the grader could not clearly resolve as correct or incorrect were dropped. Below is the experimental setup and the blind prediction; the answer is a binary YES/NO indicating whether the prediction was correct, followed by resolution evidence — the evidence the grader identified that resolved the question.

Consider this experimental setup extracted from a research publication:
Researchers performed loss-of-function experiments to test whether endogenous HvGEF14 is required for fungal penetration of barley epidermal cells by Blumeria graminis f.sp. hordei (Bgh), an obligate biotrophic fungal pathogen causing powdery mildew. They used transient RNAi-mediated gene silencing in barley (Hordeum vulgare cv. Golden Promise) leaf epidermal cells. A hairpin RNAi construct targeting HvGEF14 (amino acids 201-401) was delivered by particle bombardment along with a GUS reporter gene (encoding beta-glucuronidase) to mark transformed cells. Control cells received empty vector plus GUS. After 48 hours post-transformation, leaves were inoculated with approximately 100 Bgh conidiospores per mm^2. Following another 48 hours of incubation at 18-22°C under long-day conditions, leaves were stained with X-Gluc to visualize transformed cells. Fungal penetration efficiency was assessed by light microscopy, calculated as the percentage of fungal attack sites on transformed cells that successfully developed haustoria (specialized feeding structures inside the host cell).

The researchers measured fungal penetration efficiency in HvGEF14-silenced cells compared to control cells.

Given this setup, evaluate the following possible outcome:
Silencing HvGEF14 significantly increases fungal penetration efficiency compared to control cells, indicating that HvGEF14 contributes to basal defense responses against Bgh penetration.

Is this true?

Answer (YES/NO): NO